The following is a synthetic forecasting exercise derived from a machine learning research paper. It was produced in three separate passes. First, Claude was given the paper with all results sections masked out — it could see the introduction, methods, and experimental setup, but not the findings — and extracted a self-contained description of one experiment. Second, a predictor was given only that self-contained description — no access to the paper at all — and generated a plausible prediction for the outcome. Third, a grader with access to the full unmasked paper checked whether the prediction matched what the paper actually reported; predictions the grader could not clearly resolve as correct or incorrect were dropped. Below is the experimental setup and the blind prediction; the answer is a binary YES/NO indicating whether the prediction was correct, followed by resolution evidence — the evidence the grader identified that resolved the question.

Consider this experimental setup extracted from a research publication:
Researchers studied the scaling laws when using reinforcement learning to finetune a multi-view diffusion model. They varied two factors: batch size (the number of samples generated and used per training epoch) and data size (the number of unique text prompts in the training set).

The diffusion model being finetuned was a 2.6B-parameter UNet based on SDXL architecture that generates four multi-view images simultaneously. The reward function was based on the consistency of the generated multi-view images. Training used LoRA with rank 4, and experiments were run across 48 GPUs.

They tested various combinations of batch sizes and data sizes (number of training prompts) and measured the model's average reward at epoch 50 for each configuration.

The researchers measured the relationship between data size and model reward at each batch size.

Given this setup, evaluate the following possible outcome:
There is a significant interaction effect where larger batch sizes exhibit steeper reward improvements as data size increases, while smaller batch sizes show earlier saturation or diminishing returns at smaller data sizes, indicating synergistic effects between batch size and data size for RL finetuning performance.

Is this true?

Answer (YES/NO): NO